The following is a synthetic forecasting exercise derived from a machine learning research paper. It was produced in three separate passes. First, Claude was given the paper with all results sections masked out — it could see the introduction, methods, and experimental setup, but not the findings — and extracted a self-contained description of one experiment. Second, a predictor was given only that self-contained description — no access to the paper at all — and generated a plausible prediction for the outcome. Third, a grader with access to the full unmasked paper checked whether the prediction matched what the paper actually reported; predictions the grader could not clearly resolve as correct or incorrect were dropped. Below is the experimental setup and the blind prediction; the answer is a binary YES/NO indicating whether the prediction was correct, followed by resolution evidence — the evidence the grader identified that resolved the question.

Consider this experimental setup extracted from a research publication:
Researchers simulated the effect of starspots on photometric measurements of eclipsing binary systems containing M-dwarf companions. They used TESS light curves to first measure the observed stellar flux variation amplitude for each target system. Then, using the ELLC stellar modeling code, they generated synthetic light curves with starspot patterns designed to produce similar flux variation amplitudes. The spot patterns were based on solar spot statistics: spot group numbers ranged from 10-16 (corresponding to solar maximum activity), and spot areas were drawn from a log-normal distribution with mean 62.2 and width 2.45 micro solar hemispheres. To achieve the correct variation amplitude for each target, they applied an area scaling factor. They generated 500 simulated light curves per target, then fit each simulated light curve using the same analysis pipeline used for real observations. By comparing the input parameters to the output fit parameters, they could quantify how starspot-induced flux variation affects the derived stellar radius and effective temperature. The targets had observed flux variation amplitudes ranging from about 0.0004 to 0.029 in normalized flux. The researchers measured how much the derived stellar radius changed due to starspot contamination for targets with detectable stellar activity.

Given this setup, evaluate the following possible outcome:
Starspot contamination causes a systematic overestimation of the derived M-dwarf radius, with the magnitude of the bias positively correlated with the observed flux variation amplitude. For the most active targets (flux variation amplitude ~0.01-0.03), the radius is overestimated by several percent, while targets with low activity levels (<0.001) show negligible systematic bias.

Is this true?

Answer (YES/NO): NO